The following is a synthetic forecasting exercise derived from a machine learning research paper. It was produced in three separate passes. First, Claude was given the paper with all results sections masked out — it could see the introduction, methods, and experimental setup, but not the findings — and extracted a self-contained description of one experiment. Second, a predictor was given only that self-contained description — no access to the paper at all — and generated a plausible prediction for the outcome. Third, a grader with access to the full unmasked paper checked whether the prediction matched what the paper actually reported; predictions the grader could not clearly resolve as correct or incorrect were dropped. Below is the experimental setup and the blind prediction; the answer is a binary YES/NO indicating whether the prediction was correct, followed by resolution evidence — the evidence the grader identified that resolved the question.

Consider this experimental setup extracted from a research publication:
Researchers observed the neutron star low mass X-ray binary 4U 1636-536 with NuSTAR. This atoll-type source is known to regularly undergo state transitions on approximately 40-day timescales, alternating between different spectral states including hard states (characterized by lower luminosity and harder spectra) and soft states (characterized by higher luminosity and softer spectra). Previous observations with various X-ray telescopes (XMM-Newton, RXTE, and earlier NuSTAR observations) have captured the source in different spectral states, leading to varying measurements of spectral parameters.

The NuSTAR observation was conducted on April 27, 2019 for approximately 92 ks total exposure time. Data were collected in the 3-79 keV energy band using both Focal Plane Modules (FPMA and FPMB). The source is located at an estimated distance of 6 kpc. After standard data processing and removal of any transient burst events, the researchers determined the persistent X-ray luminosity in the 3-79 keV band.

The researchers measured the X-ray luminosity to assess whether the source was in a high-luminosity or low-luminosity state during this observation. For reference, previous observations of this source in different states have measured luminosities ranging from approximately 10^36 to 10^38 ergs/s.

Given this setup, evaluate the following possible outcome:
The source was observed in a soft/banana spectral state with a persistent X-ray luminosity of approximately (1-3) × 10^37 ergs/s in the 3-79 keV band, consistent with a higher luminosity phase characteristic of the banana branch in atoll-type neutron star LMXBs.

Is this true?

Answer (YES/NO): NO